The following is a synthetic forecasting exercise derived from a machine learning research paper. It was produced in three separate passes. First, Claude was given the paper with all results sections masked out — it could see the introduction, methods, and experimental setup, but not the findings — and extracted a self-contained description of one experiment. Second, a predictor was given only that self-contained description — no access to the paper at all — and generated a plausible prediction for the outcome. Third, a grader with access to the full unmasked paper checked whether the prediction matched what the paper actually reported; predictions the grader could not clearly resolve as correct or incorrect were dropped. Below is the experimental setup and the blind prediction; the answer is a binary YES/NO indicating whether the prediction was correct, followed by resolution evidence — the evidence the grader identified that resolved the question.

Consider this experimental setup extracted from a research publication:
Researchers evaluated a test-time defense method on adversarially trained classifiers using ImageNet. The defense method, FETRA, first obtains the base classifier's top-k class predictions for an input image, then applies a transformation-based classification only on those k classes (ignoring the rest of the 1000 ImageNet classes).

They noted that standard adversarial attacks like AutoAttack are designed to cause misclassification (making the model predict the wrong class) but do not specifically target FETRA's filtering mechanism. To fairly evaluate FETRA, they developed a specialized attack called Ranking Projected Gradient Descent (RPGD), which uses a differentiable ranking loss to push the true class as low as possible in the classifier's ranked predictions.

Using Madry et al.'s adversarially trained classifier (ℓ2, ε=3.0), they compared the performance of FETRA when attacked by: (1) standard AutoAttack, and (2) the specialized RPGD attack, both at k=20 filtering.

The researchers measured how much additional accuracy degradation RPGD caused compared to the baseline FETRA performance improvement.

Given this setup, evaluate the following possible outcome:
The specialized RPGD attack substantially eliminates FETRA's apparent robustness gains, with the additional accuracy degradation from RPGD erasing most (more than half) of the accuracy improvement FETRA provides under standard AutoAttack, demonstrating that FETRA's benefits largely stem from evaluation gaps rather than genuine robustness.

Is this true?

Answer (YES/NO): NO